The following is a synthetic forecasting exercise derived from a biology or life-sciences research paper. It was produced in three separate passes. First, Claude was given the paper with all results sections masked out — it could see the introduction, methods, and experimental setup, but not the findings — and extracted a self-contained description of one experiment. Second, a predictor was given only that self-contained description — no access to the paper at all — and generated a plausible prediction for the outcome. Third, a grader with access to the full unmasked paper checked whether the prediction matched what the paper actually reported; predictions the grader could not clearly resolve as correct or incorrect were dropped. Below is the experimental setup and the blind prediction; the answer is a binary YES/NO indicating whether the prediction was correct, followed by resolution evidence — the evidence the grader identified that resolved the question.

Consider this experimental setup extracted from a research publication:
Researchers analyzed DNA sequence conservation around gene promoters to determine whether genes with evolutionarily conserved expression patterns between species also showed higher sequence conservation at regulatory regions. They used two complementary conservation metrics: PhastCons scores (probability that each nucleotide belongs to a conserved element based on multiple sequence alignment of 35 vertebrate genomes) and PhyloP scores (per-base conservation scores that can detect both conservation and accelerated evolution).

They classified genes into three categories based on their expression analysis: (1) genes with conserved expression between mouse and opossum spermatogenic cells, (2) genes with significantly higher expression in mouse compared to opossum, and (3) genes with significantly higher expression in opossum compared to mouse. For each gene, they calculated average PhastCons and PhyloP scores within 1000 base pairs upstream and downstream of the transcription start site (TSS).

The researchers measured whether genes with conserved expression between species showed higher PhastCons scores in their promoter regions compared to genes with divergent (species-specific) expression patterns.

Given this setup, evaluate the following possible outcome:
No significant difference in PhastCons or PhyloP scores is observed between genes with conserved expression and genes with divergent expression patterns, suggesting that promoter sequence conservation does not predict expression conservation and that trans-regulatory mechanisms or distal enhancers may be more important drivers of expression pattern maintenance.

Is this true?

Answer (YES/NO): NO